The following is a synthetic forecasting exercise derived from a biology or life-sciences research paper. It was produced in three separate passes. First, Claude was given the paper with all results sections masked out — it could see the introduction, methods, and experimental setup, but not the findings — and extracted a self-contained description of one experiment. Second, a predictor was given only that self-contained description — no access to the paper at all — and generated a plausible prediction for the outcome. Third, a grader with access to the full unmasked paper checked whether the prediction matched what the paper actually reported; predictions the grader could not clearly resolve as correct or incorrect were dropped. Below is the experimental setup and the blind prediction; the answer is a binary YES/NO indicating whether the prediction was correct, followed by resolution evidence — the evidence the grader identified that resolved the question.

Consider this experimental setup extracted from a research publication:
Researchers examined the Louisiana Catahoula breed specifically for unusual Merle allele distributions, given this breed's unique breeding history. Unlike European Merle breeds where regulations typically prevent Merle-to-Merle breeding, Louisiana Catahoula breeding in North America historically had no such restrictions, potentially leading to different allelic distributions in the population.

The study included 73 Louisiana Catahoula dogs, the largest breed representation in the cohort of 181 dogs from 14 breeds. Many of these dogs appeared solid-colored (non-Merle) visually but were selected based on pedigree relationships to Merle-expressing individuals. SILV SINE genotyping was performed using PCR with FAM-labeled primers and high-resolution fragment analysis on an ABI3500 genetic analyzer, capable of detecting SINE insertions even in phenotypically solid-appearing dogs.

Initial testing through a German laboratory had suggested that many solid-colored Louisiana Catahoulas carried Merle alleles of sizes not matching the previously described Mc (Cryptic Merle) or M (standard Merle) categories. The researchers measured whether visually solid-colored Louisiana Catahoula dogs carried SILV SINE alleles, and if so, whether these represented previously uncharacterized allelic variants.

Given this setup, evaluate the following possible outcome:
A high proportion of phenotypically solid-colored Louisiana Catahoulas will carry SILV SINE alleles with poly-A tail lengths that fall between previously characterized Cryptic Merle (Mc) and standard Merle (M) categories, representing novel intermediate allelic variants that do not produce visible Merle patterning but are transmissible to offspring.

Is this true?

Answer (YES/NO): YES